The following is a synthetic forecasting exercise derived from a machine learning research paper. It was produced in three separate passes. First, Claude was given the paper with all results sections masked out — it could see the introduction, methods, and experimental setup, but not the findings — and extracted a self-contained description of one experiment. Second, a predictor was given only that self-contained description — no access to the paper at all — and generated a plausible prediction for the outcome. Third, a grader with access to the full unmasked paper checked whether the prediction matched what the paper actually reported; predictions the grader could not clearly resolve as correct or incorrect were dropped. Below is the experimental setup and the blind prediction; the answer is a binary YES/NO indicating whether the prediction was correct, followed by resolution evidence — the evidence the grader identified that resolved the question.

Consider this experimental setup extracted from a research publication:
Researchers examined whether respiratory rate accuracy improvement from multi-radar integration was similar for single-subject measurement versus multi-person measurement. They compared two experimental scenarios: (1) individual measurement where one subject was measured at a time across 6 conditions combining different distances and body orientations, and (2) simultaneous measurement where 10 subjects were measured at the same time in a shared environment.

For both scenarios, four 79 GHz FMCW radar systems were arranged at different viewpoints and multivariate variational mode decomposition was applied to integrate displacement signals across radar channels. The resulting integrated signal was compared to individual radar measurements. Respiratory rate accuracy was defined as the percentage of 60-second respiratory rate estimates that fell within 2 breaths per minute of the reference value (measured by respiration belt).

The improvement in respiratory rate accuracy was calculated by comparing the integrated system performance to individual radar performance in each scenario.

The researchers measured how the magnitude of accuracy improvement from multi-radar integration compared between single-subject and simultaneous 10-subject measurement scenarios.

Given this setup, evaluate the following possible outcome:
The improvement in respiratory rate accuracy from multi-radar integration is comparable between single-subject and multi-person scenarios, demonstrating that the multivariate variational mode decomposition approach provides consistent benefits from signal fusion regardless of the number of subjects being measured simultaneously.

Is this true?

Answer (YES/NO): NO